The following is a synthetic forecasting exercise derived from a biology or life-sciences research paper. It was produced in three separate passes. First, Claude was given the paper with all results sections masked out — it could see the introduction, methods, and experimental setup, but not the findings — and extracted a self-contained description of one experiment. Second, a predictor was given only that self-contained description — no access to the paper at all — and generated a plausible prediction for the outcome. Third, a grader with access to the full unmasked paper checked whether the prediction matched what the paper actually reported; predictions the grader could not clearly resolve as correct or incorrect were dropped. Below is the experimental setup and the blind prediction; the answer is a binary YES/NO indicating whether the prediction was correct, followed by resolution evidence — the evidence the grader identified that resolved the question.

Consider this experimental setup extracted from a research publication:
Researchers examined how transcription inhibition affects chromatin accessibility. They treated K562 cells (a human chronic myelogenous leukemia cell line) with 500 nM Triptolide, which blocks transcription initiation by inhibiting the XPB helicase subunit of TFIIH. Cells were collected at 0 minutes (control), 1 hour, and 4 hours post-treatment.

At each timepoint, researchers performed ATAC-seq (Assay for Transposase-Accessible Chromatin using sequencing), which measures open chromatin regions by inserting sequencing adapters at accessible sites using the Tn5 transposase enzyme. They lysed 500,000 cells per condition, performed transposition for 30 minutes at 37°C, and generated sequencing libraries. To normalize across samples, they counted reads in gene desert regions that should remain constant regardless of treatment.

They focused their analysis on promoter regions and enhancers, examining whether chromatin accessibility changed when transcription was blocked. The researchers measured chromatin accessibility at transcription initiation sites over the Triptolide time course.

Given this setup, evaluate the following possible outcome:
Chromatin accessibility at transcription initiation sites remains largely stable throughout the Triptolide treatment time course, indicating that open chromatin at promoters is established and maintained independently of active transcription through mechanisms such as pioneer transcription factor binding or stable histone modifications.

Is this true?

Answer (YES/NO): NO